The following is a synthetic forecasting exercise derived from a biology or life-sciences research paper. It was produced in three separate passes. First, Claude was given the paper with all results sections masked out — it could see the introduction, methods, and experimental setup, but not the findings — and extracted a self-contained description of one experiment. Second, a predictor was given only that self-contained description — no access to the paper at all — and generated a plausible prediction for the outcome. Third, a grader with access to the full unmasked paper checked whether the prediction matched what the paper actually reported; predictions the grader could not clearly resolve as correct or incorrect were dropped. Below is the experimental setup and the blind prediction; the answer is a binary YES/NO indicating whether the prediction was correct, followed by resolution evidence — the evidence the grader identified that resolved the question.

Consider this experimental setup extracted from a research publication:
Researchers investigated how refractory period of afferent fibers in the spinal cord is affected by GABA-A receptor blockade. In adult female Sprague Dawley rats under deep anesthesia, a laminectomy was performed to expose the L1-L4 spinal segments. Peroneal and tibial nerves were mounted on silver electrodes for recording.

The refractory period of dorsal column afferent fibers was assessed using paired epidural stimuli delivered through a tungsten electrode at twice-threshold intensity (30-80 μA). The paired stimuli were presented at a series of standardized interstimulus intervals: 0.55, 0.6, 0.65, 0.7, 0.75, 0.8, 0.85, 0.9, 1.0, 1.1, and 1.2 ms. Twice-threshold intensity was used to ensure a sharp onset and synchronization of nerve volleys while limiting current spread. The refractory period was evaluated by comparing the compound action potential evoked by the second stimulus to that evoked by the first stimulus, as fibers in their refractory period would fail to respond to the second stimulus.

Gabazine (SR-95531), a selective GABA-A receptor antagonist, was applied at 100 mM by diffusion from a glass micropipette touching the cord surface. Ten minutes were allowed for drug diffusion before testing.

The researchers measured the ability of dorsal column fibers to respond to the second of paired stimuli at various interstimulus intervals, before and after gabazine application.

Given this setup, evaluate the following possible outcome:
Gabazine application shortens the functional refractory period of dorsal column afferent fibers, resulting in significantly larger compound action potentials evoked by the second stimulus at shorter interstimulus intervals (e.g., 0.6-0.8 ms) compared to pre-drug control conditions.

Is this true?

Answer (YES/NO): NO